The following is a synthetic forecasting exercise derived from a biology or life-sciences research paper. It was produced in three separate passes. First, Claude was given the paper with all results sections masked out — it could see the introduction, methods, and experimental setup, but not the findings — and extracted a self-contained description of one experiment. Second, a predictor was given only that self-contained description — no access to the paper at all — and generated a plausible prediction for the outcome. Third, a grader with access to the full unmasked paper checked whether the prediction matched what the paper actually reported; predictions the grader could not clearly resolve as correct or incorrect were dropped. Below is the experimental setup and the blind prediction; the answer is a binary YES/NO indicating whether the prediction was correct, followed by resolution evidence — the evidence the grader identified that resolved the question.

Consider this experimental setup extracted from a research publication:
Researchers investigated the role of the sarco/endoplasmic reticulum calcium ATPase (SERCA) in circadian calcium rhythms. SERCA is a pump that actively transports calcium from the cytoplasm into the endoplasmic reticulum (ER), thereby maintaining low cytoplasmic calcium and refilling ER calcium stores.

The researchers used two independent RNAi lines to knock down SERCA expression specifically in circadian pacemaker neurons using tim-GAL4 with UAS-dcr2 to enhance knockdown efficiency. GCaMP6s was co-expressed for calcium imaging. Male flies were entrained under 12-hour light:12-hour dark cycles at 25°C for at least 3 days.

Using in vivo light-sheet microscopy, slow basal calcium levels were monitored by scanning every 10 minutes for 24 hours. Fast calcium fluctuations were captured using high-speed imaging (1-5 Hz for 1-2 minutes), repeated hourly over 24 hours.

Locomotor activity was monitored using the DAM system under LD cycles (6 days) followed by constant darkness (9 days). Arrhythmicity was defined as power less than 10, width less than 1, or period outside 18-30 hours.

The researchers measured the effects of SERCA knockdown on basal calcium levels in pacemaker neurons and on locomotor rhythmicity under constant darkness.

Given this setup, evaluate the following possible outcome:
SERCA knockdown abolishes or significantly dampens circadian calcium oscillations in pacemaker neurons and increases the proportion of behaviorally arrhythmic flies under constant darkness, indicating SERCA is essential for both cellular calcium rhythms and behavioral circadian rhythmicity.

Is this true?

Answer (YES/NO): YES